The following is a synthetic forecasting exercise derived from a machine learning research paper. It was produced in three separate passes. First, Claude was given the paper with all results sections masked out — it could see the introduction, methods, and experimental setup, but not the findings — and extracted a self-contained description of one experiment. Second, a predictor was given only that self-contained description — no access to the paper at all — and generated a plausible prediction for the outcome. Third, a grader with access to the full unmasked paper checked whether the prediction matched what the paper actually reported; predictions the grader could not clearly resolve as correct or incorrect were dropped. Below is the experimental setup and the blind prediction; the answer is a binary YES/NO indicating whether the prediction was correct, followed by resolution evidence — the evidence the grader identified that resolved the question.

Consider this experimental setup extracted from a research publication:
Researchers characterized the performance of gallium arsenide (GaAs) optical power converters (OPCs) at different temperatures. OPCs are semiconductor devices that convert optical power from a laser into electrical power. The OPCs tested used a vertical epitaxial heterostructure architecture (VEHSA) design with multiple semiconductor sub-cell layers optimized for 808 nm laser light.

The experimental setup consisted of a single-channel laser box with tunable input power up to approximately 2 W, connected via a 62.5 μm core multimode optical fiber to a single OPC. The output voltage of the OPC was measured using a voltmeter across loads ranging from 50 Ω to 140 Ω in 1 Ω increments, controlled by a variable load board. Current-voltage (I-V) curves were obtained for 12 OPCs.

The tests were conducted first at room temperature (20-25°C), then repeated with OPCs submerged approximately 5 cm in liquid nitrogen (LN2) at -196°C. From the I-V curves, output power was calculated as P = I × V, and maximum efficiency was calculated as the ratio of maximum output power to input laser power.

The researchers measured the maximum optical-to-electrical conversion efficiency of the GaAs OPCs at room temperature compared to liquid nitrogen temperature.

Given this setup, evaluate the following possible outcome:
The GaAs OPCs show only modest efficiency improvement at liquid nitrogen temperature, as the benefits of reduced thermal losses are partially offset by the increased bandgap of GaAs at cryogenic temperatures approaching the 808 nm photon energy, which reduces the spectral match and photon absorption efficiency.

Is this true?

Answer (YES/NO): NO